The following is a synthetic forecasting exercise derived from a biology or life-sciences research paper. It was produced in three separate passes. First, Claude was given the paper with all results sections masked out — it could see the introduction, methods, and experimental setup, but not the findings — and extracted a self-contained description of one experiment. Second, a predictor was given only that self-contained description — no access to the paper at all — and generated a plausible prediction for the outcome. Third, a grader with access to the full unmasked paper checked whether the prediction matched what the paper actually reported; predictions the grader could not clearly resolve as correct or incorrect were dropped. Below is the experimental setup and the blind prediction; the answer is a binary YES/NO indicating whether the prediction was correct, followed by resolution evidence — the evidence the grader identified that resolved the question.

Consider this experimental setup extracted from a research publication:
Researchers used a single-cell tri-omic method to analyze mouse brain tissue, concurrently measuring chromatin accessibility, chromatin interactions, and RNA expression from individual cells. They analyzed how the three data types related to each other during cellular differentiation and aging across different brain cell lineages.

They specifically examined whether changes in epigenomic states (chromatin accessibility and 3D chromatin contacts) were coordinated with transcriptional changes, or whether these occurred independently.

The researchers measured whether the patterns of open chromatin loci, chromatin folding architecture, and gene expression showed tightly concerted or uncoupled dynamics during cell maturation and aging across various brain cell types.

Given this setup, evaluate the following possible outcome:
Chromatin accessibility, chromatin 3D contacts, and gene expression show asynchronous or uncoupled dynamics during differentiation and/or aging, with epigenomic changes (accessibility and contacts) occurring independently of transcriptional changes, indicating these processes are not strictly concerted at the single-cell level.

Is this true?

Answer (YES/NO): NO